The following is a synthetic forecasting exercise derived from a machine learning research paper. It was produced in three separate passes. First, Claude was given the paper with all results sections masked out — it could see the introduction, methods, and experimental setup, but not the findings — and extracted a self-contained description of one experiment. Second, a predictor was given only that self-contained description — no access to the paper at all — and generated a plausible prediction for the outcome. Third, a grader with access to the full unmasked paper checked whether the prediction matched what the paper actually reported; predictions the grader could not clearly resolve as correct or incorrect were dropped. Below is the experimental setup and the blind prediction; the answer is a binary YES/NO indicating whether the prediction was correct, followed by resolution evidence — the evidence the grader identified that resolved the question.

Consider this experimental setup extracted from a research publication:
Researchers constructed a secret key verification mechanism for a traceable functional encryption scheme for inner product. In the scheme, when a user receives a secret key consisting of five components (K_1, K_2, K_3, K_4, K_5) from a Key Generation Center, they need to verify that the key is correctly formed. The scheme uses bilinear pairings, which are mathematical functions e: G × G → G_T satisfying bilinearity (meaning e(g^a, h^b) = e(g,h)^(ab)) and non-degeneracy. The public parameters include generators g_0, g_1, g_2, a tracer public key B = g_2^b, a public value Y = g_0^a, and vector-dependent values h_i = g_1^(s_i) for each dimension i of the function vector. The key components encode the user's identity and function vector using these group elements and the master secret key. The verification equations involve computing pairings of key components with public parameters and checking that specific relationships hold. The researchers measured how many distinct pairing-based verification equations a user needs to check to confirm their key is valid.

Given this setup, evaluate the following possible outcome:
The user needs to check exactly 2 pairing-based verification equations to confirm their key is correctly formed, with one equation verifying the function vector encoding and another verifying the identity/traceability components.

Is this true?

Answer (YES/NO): NO